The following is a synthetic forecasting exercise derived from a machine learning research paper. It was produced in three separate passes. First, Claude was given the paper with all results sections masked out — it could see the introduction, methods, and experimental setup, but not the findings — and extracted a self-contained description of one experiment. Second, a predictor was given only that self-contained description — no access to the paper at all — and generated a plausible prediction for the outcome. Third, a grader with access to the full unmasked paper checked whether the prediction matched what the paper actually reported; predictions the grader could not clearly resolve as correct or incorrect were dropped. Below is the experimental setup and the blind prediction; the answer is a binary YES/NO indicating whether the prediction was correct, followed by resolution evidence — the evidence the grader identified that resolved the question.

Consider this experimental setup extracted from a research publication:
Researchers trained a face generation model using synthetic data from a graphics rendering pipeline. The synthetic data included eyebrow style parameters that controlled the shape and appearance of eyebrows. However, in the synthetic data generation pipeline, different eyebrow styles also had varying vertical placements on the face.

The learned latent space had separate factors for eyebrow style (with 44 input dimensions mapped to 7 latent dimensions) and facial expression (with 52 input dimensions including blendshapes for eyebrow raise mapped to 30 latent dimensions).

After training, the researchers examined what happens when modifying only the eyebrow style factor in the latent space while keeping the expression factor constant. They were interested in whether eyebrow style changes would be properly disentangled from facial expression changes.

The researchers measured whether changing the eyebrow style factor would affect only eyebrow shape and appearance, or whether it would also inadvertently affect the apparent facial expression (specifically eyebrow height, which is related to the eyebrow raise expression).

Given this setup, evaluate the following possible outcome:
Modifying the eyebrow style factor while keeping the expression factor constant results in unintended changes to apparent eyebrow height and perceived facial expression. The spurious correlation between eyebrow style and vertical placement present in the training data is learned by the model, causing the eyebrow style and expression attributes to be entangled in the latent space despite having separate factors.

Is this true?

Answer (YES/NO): YES